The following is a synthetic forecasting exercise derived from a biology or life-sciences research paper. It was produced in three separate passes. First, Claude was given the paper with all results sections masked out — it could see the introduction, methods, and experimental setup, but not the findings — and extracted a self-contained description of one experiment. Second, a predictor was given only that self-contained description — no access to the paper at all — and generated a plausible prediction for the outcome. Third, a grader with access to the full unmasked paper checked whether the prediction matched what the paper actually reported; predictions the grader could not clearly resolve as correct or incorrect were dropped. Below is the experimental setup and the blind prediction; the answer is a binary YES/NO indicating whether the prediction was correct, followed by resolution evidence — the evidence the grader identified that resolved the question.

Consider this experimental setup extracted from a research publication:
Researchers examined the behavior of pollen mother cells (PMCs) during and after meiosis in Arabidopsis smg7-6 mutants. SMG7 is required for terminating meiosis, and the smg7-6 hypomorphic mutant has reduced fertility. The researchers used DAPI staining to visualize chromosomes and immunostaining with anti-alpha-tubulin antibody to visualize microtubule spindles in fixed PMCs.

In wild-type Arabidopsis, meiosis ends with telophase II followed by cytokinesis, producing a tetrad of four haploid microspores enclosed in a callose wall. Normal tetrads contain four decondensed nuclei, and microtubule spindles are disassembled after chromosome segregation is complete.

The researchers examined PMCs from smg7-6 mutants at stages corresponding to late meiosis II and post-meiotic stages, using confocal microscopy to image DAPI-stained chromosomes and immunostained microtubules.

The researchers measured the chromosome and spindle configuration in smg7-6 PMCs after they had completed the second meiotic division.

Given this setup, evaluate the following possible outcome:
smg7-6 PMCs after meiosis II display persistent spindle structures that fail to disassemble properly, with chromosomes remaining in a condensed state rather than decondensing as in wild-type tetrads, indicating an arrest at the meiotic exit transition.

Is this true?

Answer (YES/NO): NO